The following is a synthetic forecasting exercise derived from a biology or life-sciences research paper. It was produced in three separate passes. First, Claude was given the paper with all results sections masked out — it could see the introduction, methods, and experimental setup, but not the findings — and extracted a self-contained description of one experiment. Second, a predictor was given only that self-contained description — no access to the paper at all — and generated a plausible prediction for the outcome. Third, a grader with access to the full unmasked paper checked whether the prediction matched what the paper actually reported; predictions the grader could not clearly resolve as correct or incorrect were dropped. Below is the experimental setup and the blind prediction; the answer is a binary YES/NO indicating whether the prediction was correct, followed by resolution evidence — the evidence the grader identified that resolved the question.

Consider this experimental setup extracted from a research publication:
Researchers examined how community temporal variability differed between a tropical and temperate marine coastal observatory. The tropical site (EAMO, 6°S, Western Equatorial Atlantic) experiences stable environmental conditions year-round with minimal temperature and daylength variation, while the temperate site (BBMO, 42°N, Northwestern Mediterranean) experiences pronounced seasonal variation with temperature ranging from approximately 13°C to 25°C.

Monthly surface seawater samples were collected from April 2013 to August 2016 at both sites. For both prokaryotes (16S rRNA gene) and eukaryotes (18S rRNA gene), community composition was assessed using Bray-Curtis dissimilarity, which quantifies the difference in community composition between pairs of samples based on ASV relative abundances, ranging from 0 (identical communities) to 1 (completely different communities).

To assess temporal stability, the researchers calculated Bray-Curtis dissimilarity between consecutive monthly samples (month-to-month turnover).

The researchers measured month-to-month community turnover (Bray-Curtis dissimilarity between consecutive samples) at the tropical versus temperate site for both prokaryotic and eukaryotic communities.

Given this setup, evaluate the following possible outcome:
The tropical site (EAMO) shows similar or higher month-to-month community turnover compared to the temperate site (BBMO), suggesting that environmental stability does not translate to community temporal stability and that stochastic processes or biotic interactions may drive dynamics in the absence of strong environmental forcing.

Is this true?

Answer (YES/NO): NO